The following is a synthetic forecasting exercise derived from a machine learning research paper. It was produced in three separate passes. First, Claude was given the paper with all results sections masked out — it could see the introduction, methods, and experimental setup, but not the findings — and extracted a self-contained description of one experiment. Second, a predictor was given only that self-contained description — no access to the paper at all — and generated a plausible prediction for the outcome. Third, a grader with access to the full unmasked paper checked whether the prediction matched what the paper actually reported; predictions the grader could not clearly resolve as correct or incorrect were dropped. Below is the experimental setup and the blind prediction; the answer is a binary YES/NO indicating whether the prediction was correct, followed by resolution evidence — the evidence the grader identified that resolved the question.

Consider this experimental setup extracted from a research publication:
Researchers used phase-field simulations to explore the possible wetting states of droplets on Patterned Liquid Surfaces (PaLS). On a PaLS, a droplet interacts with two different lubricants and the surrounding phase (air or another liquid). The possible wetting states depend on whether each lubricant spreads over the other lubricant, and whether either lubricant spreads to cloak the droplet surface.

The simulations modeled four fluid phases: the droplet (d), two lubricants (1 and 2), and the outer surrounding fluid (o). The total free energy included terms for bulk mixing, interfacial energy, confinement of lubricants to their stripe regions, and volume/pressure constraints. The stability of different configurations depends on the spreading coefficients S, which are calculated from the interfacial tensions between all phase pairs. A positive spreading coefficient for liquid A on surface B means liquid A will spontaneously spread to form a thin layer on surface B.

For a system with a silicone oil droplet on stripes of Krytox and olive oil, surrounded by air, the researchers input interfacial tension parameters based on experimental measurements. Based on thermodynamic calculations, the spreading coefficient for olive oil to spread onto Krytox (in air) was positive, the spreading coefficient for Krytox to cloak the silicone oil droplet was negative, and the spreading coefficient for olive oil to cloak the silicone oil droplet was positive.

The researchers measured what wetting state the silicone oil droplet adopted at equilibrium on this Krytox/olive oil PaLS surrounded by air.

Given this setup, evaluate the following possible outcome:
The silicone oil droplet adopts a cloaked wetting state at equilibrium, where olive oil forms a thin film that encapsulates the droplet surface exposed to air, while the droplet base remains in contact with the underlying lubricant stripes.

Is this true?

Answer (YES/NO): NO